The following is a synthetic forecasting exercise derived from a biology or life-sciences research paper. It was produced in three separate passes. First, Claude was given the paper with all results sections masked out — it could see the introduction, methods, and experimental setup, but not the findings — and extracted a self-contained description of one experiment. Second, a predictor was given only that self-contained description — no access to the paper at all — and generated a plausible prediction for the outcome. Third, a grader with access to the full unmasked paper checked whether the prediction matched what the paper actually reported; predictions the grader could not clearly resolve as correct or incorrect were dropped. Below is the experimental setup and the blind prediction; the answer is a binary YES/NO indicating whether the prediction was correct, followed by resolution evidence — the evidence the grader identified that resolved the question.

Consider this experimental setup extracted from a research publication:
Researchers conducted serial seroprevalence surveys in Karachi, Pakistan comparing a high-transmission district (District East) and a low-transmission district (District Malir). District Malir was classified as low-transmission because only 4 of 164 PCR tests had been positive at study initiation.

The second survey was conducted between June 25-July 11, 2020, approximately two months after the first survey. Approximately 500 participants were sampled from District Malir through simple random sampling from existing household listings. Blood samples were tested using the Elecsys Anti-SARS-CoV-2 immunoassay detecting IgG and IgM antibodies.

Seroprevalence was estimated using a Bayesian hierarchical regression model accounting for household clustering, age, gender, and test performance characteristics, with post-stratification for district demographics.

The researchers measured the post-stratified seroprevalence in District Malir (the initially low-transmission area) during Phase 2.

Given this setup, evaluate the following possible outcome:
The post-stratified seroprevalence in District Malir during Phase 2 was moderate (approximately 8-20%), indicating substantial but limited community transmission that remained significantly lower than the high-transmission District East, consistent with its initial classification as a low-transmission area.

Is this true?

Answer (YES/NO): NO